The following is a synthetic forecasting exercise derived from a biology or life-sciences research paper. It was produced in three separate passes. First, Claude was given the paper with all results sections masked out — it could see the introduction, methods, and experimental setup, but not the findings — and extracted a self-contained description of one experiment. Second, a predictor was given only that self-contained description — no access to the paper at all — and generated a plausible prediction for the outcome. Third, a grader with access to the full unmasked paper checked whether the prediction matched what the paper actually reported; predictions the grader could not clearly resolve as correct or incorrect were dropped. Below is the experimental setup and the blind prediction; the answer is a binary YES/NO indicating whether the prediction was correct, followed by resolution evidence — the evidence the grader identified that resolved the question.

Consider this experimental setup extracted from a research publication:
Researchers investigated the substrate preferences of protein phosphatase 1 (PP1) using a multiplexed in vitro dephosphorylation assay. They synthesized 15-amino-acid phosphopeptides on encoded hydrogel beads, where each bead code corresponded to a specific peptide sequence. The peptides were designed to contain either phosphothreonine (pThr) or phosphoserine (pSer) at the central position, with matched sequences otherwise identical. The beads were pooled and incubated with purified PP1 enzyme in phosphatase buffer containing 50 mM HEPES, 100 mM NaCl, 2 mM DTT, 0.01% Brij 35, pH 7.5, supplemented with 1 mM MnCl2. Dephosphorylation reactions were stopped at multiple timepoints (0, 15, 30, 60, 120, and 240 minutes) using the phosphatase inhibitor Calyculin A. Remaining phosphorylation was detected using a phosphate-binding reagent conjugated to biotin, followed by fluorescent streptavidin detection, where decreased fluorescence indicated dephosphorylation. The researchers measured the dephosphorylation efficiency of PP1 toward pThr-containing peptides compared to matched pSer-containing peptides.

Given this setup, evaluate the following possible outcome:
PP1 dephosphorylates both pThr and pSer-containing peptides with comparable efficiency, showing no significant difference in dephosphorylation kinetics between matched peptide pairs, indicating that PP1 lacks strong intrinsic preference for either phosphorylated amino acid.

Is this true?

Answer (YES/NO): NO